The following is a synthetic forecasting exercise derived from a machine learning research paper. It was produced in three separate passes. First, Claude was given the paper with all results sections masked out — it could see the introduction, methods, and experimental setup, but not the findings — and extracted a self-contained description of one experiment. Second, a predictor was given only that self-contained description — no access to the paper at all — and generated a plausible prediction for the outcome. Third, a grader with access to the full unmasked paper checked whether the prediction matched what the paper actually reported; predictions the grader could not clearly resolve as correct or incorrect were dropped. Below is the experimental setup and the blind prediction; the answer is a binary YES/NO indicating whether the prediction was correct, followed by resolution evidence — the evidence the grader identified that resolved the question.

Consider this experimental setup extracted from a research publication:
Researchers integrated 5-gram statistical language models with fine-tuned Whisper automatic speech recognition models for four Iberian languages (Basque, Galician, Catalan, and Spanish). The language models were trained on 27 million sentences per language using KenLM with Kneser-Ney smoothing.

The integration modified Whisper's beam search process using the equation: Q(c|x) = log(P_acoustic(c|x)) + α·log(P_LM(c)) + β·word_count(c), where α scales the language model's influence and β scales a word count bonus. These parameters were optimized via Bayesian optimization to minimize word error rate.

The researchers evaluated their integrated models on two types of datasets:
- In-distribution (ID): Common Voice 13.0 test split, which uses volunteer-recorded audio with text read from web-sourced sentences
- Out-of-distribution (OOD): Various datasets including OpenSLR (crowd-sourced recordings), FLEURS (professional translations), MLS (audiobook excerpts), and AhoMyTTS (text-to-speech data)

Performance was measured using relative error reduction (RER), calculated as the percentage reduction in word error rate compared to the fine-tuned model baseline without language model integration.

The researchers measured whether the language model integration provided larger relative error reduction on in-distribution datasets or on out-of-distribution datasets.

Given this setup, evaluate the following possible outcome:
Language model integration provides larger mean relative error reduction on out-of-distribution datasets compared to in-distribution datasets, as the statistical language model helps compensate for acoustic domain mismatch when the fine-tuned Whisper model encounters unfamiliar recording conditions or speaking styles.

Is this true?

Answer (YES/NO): NO